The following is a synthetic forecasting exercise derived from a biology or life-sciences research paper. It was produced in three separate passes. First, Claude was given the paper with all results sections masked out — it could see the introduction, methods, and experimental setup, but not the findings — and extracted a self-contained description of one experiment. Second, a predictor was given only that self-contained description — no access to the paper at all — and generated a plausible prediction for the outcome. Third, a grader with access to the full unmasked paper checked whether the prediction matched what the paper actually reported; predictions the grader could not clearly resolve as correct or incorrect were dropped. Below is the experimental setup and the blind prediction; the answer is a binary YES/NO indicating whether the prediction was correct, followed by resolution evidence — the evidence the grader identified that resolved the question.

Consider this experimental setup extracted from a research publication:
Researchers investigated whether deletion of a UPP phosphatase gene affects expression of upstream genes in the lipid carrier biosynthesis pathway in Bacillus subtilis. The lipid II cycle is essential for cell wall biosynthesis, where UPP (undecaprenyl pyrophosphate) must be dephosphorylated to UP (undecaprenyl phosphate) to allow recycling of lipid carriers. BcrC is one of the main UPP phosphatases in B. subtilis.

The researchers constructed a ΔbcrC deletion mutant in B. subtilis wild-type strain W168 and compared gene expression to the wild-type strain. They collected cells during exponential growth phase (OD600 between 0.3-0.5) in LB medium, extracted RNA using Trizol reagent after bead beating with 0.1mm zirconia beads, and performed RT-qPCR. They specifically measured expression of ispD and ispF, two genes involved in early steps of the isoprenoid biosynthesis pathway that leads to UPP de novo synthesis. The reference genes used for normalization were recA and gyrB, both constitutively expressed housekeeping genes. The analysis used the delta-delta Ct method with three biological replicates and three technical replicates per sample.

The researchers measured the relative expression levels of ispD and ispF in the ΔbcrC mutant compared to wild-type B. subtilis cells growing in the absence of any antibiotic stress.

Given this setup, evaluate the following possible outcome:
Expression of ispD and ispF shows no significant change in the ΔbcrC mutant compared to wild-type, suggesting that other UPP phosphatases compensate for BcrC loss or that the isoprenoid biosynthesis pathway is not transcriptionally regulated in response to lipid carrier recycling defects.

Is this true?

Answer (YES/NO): NO